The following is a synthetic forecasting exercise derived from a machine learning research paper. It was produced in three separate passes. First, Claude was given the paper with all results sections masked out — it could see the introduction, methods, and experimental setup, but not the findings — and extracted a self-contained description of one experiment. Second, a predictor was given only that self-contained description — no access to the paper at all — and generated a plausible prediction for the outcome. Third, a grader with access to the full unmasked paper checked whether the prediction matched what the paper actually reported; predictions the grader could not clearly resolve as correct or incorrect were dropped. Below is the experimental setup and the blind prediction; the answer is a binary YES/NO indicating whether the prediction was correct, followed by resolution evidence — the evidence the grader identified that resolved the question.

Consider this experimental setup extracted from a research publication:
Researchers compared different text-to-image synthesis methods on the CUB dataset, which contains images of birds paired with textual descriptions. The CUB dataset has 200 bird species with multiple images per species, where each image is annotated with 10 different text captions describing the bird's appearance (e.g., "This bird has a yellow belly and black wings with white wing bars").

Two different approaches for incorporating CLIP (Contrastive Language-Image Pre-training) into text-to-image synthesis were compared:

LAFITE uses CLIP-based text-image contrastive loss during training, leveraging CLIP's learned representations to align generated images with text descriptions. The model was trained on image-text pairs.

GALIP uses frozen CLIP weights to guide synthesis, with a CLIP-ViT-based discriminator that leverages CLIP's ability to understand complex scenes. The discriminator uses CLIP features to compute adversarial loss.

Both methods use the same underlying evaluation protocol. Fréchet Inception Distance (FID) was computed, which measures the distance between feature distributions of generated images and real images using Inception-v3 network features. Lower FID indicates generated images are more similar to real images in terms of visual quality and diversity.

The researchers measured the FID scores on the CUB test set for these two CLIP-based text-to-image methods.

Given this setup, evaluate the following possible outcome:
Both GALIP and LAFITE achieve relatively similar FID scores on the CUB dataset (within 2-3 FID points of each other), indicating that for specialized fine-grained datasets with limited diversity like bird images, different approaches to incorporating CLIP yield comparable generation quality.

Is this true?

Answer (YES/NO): NO